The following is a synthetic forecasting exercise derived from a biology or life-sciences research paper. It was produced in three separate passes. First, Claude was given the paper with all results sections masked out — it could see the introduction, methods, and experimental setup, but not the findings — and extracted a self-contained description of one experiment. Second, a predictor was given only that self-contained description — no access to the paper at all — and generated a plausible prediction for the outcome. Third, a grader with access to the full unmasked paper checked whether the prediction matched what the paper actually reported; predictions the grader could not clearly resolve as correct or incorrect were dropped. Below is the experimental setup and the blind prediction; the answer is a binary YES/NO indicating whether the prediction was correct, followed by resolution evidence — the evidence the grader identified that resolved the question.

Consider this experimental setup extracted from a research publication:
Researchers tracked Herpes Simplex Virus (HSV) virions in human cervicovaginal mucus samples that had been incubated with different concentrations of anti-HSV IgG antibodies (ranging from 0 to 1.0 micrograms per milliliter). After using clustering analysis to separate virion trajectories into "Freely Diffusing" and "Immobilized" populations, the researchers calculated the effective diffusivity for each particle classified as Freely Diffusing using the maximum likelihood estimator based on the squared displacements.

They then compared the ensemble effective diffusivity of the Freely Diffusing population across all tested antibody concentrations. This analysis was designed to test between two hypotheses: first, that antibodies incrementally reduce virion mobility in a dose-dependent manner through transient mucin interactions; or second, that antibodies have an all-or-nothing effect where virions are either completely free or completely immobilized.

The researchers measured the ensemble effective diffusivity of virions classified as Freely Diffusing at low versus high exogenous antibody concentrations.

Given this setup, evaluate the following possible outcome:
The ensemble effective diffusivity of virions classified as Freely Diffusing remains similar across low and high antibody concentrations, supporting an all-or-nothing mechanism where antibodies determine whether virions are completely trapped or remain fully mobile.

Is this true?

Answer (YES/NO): YES